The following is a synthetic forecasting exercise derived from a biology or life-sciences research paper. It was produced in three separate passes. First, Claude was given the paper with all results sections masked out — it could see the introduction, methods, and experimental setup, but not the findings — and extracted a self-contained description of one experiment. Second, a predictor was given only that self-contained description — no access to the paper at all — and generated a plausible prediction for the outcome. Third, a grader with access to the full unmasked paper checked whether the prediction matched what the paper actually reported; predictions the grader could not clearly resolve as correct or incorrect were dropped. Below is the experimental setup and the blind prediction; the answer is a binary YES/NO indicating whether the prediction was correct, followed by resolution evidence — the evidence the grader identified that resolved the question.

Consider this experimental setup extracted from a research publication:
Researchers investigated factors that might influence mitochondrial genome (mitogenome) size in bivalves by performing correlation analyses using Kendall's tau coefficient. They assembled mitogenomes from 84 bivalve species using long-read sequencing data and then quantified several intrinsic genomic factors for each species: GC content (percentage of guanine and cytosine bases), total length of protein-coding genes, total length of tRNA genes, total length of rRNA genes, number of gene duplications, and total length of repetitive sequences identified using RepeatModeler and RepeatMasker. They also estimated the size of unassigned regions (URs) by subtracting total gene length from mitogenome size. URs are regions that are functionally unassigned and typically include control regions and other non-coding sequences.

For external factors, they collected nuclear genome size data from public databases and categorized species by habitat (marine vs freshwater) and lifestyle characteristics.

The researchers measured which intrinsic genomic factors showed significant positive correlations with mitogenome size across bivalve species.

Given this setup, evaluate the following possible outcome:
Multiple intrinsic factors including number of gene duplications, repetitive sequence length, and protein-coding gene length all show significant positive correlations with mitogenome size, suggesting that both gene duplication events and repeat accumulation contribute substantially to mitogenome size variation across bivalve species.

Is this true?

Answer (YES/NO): NO